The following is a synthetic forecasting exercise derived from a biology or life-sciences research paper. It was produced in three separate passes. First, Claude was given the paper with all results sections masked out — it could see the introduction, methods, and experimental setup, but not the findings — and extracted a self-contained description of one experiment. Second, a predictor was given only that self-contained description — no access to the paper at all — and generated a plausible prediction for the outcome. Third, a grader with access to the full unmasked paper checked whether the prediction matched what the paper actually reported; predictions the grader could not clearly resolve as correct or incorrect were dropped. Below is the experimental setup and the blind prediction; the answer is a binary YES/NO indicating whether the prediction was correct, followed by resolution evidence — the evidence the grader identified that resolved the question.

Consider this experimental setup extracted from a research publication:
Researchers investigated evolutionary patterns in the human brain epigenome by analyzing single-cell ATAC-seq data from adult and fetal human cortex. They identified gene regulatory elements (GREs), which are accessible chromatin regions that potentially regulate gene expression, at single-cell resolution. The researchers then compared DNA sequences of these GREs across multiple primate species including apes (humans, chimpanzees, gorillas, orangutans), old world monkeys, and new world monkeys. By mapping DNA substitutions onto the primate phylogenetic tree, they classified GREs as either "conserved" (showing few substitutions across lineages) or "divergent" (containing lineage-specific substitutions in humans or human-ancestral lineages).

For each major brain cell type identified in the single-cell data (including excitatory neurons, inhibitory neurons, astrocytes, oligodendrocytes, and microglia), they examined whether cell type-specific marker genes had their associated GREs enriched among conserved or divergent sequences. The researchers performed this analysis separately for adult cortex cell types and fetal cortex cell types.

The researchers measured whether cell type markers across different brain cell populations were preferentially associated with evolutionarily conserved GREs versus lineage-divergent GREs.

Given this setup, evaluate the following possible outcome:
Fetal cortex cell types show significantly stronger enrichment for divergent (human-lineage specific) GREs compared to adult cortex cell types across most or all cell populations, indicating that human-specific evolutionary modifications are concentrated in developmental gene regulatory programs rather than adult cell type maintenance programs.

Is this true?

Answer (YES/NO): NO